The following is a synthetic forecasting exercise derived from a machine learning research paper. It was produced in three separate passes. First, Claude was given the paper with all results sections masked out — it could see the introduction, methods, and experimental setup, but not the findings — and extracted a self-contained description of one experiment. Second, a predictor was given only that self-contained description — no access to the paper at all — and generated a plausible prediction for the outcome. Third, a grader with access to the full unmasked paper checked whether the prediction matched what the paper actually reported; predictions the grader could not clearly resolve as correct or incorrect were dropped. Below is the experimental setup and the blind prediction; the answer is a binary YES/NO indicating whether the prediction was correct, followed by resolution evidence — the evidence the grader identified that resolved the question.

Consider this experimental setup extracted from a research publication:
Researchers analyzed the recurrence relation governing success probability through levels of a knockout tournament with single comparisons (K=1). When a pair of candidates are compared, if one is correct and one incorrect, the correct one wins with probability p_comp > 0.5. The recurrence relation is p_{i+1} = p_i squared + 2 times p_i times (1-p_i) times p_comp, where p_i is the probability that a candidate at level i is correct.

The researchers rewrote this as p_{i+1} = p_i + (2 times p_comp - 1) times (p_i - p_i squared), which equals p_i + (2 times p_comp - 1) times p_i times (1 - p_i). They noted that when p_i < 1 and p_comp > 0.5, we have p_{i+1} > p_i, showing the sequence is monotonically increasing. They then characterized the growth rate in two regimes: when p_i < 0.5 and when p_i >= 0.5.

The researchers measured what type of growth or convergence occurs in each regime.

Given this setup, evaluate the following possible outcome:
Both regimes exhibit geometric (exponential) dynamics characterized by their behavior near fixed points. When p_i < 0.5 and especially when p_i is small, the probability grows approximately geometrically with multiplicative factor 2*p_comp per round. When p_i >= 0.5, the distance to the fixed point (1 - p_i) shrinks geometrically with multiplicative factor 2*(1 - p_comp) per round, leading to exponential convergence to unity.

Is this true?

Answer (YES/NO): NO